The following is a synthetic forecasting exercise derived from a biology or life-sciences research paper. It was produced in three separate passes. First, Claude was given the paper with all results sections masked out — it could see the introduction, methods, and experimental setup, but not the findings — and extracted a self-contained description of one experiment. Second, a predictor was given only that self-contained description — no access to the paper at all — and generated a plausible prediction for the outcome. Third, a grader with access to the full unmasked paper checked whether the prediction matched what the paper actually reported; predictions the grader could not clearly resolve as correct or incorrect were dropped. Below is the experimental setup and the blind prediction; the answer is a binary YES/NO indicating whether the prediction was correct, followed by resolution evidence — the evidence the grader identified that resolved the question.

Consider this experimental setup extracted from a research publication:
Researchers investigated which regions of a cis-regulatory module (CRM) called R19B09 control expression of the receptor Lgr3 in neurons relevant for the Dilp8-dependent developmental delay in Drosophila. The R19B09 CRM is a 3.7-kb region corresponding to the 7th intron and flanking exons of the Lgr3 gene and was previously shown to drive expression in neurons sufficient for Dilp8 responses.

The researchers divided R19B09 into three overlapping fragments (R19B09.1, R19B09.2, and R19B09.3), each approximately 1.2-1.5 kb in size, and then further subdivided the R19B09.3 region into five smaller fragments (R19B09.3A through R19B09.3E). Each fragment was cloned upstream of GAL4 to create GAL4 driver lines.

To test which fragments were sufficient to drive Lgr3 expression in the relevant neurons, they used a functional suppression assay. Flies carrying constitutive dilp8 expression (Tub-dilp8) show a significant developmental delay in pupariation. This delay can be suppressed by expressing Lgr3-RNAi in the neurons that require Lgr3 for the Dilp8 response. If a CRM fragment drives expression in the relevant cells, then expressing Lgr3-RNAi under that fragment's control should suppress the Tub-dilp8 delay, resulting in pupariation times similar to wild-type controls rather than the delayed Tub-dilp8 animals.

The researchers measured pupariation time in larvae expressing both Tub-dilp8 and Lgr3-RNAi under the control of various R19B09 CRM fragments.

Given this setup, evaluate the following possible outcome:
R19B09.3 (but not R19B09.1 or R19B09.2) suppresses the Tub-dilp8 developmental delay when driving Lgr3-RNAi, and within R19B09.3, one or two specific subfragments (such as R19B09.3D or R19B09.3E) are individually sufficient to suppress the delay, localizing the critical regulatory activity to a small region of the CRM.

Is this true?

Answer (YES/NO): NO